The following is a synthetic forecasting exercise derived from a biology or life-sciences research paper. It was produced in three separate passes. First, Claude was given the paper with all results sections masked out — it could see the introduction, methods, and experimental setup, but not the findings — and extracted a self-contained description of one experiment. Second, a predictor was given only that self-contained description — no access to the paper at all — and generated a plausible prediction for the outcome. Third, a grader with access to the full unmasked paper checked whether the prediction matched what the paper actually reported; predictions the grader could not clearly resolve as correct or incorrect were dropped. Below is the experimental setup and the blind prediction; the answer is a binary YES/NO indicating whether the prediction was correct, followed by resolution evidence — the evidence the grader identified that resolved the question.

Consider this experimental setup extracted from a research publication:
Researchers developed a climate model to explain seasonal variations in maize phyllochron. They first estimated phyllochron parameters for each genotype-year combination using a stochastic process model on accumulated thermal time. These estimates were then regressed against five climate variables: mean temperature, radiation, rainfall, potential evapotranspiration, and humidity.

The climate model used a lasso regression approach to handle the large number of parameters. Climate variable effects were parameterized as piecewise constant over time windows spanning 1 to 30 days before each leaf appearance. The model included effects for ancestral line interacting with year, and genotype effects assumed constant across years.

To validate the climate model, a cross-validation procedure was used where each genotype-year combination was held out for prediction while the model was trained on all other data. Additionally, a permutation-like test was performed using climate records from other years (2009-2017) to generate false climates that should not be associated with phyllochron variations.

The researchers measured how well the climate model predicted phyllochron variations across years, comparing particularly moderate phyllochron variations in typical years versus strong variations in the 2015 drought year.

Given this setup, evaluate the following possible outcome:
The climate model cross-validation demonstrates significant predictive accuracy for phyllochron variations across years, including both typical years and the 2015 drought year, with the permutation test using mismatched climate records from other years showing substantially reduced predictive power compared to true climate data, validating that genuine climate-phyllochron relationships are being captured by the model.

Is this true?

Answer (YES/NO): NO